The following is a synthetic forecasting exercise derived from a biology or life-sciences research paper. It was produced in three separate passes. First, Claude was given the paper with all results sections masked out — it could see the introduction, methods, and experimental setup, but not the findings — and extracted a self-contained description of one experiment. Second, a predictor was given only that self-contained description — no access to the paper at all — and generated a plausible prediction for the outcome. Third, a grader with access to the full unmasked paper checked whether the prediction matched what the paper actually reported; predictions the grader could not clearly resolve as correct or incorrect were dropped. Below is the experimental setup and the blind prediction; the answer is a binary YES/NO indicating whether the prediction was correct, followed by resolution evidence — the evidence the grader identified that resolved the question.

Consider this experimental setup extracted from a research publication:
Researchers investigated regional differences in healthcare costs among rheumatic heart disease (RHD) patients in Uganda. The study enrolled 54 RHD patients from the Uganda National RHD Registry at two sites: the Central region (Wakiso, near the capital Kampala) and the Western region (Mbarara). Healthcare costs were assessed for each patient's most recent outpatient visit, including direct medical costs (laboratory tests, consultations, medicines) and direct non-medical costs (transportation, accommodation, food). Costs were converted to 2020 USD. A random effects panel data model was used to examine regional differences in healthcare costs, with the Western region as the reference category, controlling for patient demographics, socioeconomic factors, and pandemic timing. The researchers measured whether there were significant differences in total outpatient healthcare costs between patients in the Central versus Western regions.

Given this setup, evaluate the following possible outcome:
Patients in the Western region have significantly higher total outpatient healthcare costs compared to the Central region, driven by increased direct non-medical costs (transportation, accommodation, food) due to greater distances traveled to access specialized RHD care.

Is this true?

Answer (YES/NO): NO